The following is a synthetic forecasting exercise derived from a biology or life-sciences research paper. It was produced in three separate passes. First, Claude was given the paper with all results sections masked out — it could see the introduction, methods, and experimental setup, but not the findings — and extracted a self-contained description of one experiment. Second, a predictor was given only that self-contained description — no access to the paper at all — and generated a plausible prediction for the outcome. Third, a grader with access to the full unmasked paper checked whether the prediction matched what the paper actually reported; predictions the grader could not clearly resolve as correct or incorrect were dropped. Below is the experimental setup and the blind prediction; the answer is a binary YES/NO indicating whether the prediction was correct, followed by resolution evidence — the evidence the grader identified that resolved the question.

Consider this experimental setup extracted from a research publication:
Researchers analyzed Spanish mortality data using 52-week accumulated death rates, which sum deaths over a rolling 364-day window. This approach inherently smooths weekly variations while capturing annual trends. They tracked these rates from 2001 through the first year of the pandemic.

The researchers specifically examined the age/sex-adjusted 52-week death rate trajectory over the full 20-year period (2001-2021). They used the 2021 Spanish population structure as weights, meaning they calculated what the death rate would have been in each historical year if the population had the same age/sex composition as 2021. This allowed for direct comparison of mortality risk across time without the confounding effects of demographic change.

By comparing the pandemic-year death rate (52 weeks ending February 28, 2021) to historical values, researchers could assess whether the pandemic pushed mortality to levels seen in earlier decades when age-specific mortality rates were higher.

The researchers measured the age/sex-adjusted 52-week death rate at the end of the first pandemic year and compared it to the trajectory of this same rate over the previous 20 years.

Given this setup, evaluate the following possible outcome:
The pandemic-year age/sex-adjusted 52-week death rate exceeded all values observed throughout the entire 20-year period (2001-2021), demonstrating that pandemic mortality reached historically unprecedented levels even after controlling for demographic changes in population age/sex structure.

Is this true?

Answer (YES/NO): NO